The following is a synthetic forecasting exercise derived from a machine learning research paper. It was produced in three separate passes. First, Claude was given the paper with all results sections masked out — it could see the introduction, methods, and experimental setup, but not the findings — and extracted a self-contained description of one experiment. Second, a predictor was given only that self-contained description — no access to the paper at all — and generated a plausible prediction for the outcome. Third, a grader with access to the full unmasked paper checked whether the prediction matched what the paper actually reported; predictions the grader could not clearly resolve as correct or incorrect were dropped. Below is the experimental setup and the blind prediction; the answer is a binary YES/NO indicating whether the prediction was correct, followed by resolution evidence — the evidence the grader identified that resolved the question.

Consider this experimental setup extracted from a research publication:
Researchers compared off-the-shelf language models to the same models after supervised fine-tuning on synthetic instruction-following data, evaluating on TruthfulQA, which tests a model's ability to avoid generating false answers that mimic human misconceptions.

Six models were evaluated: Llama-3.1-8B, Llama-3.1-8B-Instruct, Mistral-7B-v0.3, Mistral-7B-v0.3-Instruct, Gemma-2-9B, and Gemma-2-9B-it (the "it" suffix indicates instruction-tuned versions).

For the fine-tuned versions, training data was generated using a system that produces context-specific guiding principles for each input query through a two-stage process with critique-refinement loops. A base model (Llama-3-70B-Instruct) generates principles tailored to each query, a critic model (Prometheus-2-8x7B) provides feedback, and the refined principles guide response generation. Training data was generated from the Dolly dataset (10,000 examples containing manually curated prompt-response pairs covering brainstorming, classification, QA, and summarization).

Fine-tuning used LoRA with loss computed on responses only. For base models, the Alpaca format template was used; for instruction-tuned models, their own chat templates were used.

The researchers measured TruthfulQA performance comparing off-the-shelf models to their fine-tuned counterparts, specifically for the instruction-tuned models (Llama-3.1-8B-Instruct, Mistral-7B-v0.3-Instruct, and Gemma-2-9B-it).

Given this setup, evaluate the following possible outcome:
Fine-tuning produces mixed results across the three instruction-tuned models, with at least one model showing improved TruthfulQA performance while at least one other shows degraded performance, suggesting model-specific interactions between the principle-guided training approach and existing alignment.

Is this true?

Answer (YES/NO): YES